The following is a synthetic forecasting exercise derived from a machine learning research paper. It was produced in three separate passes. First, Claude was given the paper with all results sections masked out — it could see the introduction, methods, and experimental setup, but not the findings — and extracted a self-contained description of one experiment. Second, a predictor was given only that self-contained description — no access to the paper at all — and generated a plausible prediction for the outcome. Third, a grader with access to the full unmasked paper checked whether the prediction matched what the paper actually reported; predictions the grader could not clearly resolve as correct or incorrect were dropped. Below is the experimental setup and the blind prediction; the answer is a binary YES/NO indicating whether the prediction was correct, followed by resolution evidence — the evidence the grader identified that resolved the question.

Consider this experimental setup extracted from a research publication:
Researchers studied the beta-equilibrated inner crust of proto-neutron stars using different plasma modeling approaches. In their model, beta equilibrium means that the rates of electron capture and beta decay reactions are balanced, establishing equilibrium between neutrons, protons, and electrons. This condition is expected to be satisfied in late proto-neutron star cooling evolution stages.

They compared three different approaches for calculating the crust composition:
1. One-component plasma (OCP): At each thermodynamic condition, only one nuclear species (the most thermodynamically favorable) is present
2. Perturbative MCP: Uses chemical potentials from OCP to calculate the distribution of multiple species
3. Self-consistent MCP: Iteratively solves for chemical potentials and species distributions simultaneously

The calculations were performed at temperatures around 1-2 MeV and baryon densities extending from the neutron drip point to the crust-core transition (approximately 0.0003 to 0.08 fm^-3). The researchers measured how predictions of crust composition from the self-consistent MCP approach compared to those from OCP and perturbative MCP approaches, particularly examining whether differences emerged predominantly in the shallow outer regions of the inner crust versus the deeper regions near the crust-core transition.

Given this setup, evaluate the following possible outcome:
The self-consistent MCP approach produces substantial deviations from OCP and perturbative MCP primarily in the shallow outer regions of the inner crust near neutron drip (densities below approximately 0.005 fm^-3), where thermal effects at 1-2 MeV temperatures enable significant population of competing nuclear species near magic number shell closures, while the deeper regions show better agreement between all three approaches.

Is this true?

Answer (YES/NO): NO